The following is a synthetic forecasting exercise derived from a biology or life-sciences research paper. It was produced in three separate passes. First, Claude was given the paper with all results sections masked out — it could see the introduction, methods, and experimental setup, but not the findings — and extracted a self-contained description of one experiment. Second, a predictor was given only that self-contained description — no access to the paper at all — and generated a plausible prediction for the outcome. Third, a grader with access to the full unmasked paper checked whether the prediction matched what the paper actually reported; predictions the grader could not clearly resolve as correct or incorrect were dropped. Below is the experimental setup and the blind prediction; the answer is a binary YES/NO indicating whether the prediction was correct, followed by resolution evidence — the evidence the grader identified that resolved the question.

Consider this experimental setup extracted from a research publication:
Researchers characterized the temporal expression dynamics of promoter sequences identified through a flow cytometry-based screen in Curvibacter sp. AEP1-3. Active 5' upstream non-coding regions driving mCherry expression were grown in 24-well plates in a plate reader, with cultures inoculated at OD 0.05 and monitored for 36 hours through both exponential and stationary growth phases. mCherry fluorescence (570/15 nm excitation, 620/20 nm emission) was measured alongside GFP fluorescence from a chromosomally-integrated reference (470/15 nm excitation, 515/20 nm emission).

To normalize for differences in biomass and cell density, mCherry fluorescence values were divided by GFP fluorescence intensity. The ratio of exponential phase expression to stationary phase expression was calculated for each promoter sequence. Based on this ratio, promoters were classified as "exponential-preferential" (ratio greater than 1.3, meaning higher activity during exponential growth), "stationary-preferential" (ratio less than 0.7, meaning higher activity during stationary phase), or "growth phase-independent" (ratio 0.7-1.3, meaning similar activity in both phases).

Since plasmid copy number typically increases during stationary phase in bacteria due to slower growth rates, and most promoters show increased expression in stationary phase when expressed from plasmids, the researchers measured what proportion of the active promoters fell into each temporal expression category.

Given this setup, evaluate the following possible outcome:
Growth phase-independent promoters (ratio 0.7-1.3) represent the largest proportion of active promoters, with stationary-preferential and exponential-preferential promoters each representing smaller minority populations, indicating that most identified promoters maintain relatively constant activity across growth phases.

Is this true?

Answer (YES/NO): NO